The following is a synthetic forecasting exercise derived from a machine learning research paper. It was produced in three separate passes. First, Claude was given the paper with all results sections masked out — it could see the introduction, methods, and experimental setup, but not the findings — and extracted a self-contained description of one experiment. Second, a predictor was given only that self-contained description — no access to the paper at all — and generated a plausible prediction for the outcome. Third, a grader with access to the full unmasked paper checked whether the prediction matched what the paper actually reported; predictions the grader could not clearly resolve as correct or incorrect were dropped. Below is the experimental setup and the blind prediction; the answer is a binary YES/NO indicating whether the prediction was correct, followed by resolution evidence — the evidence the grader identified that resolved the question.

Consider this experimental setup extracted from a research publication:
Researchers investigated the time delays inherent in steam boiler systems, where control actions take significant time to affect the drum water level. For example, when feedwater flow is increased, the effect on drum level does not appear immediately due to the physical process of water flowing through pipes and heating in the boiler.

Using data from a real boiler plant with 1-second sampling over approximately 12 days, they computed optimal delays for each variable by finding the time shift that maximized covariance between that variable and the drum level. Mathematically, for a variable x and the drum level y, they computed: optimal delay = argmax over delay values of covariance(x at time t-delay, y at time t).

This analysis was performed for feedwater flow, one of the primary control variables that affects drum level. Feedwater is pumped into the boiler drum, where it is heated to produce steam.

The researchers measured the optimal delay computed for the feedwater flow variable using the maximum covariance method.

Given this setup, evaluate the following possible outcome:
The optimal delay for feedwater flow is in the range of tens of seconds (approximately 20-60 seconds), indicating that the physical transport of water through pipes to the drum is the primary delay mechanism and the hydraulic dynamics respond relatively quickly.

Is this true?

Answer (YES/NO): NO